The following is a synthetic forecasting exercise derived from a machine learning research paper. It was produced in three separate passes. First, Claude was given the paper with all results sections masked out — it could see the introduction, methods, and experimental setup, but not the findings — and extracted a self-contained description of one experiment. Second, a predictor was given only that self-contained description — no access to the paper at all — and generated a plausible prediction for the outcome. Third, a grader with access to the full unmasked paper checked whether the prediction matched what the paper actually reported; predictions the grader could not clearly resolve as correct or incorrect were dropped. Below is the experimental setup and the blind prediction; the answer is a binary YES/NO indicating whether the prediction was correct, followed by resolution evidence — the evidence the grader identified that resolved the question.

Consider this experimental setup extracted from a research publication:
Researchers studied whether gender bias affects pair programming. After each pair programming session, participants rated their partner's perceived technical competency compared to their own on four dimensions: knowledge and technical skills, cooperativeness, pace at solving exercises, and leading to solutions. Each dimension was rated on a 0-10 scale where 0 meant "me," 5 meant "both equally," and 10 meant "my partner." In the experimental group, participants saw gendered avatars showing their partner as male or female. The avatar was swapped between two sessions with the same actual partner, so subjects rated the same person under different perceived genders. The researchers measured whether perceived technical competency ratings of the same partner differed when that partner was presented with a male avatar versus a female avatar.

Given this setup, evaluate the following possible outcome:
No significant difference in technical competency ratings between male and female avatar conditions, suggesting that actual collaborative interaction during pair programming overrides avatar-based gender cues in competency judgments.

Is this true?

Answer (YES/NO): YES